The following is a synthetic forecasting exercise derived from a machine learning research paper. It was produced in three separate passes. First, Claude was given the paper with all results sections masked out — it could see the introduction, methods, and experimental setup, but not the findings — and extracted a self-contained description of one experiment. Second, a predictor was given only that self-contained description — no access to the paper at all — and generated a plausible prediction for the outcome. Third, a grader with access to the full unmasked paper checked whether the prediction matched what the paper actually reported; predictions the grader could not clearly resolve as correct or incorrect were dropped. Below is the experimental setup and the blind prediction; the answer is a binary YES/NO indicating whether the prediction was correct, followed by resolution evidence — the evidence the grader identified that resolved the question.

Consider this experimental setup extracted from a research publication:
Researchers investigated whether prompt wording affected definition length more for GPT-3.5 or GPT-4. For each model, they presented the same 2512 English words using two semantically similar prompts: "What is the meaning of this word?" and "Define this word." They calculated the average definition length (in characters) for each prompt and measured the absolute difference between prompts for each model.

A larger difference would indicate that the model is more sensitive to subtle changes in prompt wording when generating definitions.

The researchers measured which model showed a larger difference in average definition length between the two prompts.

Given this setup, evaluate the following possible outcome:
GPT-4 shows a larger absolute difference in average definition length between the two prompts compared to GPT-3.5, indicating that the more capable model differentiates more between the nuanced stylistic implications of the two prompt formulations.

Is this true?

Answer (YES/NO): NO